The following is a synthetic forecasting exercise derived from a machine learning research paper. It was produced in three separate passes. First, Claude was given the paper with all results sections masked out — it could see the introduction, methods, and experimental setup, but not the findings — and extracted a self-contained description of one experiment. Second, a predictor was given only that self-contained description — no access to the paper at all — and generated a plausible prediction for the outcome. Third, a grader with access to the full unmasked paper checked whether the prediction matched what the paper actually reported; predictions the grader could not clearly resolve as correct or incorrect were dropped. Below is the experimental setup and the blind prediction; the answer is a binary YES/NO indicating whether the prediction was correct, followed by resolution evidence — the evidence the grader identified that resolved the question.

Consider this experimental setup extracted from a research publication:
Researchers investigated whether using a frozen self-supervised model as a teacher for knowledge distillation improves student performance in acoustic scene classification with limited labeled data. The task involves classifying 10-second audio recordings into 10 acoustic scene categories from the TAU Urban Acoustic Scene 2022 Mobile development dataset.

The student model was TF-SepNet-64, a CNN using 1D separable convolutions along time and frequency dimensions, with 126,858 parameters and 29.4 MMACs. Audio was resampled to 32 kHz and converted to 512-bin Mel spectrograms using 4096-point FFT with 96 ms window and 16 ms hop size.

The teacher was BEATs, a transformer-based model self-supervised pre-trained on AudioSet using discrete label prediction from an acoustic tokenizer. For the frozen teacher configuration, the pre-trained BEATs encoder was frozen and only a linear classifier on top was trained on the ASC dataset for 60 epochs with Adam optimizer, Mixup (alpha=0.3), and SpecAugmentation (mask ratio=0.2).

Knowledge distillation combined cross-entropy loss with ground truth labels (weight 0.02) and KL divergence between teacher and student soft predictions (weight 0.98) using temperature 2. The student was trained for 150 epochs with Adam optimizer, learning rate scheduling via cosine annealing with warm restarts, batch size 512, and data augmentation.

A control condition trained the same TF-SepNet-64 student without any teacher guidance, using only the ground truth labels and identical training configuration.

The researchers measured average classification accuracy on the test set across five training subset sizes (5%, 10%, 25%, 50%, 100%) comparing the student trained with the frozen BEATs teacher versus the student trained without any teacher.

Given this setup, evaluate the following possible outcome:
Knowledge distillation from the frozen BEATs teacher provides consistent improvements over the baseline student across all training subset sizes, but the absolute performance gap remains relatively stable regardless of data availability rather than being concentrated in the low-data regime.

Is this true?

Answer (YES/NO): NO